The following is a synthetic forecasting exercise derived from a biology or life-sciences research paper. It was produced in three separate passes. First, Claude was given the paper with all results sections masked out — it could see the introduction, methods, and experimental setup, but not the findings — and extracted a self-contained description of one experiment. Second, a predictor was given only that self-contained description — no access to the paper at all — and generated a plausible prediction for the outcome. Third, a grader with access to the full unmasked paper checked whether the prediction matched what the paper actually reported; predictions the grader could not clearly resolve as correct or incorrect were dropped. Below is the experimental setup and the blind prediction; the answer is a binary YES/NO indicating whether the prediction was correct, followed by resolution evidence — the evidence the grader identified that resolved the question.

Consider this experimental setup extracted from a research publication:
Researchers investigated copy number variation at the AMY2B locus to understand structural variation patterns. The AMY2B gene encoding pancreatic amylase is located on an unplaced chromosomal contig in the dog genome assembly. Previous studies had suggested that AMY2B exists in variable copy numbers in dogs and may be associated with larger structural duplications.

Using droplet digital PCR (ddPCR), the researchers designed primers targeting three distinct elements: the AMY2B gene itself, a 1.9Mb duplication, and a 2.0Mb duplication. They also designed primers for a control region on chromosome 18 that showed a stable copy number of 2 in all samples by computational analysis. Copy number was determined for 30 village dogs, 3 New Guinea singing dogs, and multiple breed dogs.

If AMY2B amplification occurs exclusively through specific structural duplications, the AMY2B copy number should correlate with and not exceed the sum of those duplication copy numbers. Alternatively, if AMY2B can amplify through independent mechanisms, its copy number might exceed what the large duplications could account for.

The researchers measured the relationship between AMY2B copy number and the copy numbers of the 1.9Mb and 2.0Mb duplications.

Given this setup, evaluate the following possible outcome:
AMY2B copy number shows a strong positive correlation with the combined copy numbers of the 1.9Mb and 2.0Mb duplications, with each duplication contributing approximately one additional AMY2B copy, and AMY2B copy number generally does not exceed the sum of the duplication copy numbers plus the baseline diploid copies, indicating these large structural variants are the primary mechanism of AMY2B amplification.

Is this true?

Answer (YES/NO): NO